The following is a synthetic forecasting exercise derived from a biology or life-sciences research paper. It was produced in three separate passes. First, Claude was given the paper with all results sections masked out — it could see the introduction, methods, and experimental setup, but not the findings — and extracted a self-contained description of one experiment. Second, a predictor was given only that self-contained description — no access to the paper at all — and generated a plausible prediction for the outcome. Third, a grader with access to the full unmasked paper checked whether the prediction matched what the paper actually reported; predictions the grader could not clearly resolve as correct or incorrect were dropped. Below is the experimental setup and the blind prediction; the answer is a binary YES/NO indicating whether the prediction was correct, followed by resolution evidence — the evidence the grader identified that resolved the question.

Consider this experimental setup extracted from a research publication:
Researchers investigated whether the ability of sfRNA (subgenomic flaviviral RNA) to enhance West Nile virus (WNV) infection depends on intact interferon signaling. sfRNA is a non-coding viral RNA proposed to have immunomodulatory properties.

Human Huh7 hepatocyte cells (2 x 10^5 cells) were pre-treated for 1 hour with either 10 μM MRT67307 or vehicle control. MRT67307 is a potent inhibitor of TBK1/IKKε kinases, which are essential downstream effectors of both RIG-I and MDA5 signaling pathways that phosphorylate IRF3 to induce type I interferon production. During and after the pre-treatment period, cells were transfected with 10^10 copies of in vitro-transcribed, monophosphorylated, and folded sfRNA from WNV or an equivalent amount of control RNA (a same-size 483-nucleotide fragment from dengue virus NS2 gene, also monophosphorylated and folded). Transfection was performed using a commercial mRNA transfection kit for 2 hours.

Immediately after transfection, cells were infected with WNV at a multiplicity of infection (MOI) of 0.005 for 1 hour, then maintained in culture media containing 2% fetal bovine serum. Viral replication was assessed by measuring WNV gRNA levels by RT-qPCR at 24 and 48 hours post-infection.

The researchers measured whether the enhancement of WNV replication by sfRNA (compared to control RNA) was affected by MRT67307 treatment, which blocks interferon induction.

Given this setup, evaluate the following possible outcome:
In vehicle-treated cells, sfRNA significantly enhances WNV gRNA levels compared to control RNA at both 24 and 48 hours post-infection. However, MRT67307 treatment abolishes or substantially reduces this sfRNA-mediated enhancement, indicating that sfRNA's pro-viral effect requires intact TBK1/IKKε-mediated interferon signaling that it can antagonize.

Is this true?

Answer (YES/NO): YES